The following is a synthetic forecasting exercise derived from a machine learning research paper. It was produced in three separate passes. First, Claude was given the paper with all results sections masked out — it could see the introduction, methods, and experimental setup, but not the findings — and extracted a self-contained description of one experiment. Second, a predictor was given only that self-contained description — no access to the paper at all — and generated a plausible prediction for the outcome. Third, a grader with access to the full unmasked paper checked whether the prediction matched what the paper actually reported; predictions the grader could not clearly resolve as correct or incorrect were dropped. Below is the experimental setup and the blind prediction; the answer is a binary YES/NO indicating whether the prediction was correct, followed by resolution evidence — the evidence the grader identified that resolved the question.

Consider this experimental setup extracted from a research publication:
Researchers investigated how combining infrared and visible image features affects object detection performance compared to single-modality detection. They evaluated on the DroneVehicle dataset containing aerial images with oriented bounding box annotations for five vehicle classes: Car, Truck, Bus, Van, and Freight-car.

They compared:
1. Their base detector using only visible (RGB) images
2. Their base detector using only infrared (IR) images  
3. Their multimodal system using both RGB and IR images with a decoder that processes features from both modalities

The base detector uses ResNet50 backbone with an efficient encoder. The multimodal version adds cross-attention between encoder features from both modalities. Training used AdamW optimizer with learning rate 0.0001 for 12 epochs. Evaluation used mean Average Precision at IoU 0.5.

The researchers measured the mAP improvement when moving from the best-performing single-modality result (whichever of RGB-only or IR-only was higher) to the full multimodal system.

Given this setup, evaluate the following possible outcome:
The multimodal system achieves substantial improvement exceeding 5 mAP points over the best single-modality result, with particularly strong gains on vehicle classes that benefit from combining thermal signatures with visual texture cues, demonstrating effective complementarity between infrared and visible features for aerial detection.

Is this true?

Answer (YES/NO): NO